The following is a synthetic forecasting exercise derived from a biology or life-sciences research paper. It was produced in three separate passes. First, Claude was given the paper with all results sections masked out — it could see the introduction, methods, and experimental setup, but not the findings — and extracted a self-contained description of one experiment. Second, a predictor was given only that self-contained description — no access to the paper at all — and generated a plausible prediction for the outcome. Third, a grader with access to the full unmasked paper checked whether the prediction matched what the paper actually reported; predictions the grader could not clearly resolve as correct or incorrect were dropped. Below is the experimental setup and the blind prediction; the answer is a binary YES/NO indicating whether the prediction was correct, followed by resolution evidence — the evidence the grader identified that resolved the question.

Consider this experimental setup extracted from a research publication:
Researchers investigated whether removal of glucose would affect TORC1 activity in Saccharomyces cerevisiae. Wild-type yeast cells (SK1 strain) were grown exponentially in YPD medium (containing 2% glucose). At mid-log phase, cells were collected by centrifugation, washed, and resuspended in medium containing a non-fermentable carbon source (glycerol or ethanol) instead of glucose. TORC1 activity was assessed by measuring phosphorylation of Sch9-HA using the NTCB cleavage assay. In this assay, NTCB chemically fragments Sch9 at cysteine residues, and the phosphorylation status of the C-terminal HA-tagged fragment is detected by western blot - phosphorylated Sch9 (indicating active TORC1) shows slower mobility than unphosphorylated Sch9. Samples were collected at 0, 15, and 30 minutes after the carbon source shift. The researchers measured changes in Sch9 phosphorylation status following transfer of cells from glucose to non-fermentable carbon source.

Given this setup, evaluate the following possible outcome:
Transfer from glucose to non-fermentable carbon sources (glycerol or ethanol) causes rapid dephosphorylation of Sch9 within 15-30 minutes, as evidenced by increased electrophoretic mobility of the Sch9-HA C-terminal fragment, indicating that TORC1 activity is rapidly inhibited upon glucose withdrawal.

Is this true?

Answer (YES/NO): YES